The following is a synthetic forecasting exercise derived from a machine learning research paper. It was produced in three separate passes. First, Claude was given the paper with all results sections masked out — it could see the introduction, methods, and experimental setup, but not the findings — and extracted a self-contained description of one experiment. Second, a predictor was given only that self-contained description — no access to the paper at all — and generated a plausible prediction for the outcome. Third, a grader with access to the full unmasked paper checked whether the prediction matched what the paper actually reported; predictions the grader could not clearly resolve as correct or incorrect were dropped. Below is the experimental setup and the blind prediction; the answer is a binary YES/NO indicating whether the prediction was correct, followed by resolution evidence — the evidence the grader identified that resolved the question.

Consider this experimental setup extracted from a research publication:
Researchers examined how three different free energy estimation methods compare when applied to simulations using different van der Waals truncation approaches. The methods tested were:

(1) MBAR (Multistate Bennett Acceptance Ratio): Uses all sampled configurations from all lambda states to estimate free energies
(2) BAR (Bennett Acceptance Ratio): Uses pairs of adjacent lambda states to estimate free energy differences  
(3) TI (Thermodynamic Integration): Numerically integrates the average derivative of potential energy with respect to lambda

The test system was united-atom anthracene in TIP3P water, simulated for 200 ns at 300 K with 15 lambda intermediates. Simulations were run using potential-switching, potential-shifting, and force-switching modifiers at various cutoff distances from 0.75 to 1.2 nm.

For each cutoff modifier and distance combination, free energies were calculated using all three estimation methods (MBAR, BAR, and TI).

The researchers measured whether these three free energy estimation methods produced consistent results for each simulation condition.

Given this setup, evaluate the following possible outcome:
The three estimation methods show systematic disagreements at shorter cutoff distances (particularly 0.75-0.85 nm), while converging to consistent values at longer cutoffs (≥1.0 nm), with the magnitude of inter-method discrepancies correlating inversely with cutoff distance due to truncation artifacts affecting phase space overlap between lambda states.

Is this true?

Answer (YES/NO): NO